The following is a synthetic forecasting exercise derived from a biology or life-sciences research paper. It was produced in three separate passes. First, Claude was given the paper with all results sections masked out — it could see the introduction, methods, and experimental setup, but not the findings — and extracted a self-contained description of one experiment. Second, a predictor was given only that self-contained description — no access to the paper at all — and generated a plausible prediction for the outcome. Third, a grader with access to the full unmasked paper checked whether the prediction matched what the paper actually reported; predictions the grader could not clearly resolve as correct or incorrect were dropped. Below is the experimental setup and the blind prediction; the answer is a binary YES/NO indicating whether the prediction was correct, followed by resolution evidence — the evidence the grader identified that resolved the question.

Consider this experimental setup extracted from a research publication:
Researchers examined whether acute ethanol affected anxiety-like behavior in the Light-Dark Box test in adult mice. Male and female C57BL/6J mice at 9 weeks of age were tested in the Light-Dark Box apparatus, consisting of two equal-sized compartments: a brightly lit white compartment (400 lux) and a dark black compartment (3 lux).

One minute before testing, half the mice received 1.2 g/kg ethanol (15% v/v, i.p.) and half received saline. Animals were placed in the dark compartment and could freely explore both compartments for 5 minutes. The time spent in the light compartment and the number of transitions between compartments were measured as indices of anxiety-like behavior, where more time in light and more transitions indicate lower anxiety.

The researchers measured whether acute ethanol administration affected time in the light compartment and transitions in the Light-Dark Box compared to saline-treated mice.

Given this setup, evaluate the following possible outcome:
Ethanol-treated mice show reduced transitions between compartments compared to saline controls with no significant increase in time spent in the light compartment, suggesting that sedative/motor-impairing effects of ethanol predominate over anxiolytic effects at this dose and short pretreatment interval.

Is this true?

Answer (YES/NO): NO